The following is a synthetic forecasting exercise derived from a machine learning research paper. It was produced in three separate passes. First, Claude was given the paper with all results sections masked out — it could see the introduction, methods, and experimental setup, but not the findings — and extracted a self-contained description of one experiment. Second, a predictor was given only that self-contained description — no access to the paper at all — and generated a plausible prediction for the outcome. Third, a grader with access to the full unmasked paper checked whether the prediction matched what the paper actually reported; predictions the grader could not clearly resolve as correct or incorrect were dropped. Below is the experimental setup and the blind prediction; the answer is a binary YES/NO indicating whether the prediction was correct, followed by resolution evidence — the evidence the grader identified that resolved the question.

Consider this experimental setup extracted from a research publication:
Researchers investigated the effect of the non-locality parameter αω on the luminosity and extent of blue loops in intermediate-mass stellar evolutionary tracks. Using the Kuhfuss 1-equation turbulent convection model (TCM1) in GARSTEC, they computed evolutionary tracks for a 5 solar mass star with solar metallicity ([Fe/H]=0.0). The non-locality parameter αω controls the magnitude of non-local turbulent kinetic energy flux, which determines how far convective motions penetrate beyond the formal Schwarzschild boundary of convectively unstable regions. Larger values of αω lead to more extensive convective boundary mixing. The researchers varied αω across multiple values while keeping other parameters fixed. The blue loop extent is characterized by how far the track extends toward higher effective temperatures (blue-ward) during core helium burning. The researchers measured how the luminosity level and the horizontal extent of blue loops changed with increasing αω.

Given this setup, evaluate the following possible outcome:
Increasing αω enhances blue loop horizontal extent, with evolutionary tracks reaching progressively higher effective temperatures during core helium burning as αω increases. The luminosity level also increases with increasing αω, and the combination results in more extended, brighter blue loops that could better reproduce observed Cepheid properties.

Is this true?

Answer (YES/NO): NO